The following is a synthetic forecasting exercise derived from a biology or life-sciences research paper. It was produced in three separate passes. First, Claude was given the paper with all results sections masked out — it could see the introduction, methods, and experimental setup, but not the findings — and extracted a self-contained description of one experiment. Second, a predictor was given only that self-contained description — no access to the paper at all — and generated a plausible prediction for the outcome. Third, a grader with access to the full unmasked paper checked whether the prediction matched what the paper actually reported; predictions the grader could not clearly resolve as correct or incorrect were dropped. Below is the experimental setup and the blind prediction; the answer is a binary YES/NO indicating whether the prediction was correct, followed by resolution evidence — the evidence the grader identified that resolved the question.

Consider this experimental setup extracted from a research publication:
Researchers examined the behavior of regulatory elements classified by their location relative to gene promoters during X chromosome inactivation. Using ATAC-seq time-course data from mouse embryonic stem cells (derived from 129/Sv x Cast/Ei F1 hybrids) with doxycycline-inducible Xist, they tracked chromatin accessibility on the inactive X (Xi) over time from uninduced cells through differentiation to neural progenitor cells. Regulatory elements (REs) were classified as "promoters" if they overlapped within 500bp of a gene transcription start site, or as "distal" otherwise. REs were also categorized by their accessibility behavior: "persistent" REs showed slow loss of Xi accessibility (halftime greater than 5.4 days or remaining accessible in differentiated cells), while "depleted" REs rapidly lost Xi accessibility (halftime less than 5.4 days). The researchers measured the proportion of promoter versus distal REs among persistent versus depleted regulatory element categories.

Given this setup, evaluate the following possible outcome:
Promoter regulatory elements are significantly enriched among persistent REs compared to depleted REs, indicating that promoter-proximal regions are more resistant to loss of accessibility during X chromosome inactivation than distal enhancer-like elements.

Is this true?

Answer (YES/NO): YES